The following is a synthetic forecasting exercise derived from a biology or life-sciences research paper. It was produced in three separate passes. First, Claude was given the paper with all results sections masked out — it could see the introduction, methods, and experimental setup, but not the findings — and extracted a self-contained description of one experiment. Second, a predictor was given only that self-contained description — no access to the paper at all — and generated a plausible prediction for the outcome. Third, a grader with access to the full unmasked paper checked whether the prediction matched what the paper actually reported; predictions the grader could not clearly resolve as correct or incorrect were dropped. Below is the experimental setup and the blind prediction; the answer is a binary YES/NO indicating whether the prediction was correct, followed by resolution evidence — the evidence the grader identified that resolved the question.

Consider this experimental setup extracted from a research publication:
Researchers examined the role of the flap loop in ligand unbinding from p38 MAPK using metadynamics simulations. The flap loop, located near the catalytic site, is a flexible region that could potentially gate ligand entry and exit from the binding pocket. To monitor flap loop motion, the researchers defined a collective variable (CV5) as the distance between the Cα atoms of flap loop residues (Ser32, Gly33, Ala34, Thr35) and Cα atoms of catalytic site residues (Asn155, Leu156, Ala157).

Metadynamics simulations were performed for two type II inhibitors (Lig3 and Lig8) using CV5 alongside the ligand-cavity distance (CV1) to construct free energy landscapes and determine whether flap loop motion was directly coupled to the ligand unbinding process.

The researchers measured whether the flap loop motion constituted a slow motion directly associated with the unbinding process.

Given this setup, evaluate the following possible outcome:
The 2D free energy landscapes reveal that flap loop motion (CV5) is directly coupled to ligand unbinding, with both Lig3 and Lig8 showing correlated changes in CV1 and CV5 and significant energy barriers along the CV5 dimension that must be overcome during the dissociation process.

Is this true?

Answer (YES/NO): NO